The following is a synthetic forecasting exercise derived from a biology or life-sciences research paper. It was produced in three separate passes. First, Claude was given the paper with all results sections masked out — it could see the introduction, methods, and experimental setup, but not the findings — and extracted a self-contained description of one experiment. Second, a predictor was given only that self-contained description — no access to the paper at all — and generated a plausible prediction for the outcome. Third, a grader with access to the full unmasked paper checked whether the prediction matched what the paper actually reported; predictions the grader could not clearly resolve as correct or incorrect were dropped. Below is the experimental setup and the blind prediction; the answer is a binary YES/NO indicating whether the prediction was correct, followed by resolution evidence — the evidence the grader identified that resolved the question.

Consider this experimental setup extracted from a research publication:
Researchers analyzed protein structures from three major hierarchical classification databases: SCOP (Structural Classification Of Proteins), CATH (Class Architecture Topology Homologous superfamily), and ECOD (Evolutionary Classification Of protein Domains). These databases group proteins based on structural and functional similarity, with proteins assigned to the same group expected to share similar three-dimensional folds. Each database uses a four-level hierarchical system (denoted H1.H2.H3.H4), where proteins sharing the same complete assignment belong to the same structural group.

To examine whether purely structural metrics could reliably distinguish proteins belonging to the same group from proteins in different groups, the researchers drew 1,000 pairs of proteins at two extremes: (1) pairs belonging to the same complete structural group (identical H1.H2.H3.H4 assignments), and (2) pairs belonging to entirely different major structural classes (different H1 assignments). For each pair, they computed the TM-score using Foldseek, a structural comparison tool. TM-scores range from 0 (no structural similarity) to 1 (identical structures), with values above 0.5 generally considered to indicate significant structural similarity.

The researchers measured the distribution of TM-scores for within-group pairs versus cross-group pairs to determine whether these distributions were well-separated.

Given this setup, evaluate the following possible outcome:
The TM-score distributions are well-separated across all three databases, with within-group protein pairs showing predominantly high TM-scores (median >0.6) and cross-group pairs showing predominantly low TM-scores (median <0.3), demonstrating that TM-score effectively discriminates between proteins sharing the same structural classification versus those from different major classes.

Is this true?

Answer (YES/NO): NO